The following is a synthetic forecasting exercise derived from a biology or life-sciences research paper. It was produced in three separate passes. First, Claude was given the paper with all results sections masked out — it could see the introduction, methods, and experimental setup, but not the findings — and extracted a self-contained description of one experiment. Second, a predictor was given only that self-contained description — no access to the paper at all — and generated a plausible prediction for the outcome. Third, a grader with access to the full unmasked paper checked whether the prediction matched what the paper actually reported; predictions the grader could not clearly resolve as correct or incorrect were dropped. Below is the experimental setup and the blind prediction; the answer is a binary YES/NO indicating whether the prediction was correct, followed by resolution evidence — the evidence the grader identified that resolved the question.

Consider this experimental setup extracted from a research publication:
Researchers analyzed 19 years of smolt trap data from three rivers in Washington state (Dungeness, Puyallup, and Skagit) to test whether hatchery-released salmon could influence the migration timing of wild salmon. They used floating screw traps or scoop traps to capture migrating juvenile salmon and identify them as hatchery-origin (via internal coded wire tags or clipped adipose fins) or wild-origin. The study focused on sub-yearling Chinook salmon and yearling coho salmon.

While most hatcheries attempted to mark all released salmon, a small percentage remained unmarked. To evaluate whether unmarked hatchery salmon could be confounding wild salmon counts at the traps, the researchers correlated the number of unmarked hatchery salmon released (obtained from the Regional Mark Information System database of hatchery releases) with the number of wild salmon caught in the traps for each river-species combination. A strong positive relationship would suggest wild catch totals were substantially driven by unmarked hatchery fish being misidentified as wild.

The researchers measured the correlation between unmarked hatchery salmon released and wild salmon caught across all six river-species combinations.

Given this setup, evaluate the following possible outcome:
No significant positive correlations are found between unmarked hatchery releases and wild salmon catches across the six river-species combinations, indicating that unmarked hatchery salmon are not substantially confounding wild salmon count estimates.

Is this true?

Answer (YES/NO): NO